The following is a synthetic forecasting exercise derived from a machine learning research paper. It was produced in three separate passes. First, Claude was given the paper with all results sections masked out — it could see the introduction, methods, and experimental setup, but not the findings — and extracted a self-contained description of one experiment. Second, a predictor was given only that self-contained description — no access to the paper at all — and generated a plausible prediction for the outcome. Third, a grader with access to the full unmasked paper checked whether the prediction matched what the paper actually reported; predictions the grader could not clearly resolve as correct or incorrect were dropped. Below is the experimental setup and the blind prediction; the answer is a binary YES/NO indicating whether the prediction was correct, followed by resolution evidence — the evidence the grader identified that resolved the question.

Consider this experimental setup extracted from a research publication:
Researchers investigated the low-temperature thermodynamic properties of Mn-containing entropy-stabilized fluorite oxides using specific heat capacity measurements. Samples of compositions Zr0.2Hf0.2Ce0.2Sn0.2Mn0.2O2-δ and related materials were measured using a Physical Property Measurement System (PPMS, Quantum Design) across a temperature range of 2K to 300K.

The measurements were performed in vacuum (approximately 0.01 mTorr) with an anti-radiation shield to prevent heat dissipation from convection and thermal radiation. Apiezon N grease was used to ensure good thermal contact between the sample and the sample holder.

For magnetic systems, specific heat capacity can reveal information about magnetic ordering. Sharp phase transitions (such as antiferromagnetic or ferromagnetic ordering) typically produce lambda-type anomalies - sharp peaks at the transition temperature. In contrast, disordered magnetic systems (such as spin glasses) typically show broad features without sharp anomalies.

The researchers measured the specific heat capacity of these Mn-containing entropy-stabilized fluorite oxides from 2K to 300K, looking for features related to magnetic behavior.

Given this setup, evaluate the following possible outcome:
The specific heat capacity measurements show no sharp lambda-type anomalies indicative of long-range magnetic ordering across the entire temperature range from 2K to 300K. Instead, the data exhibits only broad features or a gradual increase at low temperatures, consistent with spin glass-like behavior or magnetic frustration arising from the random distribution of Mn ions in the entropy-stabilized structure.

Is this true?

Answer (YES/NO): NO